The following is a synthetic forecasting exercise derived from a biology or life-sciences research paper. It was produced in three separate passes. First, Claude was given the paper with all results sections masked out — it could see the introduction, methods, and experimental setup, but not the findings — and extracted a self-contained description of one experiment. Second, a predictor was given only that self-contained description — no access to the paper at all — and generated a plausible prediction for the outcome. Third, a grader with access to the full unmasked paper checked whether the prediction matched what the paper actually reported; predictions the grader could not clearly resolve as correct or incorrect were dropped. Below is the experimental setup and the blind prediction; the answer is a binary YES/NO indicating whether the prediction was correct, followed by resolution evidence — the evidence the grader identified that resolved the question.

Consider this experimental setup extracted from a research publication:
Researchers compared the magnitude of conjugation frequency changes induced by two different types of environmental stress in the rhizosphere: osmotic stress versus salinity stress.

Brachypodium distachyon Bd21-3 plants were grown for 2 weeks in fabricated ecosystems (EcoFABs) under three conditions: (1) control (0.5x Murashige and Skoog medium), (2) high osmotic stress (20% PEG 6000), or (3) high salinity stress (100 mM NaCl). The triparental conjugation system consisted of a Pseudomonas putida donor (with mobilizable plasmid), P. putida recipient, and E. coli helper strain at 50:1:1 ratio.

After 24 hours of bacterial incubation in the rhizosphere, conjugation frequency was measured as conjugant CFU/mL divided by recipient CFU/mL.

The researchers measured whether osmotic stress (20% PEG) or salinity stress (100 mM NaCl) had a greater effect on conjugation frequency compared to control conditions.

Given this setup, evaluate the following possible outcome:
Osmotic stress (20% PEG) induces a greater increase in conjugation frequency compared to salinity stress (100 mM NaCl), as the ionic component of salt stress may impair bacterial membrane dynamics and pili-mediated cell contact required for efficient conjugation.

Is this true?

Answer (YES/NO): NO